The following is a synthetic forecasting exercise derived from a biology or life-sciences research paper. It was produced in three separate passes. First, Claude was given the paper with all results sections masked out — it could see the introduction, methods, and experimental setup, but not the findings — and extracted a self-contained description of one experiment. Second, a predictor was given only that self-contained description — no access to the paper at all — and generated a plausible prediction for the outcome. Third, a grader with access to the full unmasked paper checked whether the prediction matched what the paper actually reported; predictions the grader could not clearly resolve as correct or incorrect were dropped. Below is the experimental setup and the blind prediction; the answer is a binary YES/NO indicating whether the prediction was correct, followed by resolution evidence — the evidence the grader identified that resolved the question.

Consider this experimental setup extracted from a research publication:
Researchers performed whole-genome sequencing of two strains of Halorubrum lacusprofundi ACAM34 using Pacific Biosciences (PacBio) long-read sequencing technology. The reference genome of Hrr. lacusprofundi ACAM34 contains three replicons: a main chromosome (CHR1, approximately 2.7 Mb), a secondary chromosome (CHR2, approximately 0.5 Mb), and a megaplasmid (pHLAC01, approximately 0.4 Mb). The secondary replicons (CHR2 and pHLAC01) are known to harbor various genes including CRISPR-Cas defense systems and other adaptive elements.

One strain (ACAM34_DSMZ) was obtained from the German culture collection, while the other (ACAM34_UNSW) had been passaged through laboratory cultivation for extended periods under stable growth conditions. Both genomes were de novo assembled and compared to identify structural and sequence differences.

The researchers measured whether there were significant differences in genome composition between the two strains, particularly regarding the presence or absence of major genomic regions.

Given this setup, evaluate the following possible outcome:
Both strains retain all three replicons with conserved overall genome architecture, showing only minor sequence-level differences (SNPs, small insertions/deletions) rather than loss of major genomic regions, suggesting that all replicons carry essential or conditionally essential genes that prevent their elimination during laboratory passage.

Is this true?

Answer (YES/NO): NO